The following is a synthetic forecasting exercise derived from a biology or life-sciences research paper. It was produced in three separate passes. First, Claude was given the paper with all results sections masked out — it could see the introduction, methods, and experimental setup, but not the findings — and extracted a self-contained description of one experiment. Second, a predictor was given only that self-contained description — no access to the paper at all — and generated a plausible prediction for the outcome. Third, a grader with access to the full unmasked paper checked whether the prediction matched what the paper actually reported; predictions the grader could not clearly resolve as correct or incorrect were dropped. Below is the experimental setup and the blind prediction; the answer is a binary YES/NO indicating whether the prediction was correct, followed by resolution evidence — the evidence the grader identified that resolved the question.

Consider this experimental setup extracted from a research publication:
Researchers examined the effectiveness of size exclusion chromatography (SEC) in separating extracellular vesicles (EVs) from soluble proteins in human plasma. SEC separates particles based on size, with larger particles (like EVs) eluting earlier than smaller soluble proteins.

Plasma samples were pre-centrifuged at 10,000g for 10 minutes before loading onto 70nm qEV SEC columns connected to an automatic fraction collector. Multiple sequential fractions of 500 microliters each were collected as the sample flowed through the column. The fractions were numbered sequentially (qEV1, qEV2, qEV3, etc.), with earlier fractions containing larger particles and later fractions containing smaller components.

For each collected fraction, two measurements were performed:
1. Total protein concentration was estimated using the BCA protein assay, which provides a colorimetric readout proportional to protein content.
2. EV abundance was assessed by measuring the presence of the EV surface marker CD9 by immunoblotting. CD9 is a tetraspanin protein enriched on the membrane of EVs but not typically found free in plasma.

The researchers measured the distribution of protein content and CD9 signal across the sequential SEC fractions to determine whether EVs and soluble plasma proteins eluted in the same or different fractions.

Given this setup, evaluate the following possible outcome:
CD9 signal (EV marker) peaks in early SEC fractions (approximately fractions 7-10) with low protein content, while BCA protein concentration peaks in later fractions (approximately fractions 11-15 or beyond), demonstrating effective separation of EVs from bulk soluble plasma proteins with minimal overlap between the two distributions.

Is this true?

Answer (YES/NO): NO